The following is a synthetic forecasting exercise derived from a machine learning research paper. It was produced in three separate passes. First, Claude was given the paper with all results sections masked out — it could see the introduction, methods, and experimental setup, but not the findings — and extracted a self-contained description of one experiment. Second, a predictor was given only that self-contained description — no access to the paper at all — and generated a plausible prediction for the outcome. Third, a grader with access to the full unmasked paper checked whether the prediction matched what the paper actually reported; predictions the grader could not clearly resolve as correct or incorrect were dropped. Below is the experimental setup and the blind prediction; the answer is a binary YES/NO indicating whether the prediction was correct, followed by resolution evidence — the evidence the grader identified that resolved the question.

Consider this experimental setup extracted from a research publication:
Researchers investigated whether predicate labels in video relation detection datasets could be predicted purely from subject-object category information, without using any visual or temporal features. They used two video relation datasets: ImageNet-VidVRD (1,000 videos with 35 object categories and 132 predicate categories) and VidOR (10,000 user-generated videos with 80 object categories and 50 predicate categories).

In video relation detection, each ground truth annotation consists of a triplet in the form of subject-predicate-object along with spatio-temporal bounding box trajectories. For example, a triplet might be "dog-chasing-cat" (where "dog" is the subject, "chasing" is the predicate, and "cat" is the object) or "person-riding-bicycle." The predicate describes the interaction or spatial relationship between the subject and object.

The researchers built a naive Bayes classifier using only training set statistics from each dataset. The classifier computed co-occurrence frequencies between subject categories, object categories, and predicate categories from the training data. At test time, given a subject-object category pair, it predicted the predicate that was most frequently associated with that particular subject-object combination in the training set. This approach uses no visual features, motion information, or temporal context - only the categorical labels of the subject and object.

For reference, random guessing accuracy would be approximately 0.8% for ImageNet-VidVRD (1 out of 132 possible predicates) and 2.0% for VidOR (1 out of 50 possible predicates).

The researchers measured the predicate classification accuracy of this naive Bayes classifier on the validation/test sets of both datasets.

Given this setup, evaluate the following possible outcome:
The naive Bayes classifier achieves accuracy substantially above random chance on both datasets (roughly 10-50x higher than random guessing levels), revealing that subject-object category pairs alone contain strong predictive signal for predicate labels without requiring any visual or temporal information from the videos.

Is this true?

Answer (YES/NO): YES